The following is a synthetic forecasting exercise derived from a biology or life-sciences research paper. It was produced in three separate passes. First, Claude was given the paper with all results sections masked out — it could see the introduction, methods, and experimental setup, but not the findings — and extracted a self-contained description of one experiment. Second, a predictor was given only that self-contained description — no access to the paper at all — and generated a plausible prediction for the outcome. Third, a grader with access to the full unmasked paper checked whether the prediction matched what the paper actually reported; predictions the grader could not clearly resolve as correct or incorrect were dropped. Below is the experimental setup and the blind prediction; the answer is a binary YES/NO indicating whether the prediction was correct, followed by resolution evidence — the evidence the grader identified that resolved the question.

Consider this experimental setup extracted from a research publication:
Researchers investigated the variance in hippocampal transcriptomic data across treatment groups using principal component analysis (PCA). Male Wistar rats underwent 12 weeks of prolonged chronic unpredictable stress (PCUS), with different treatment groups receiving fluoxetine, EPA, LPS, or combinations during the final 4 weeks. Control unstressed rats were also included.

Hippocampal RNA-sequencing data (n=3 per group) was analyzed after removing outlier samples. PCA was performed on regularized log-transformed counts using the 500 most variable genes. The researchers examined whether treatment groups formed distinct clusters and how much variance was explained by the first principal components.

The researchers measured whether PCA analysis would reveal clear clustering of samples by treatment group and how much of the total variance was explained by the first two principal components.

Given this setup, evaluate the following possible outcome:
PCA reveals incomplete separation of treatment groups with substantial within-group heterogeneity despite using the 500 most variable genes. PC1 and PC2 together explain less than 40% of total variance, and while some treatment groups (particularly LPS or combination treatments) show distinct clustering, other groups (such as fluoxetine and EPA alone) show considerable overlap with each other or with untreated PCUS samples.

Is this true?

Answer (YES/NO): NO